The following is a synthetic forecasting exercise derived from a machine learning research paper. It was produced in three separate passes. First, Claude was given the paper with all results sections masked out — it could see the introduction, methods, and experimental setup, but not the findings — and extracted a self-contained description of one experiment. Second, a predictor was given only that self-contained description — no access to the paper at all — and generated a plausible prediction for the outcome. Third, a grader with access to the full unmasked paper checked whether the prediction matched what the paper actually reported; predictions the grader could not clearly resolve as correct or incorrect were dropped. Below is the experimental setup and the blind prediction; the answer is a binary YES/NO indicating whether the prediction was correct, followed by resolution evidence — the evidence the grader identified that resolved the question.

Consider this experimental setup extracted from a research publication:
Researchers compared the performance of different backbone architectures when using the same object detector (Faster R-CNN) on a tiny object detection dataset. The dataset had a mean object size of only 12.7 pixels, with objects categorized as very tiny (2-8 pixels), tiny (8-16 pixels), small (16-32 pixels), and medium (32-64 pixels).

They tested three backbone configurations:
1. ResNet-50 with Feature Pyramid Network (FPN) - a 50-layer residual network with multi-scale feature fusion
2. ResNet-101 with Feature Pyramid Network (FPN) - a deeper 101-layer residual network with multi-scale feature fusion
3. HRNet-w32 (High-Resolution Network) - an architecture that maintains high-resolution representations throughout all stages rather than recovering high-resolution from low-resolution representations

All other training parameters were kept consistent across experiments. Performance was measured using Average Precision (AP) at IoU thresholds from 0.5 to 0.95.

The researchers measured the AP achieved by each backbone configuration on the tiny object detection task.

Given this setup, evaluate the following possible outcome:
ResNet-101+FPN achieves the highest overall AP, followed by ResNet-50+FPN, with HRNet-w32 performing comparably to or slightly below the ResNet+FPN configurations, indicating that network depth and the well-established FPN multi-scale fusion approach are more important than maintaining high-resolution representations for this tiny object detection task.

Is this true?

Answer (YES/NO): NO